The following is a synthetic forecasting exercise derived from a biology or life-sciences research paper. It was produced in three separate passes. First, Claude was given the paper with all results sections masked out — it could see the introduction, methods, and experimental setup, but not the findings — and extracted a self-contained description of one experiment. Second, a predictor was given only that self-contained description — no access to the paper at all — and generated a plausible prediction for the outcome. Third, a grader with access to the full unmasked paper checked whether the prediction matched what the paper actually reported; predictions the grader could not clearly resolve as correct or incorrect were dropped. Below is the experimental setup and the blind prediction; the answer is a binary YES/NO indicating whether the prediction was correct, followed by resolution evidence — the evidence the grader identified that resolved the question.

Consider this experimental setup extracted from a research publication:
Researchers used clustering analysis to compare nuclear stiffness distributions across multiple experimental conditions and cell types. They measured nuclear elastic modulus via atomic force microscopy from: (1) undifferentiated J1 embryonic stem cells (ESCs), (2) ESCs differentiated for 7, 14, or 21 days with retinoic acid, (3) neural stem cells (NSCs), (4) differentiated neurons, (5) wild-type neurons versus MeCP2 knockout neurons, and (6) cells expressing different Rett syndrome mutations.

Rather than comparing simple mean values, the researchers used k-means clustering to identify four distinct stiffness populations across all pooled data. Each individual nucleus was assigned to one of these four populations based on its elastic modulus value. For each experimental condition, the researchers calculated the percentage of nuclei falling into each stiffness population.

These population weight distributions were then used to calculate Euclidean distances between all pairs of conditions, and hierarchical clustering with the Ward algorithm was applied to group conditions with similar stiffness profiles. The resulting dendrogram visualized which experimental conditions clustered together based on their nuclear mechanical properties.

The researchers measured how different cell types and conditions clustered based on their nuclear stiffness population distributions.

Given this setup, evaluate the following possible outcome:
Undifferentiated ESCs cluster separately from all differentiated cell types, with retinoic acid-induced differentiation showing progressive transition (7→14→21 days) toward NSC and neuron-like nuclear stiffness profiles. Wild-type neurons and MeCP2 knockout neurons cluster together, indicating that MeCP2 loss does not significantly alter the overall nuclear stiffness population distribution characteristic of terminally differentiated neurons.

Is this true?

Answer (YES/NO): NO